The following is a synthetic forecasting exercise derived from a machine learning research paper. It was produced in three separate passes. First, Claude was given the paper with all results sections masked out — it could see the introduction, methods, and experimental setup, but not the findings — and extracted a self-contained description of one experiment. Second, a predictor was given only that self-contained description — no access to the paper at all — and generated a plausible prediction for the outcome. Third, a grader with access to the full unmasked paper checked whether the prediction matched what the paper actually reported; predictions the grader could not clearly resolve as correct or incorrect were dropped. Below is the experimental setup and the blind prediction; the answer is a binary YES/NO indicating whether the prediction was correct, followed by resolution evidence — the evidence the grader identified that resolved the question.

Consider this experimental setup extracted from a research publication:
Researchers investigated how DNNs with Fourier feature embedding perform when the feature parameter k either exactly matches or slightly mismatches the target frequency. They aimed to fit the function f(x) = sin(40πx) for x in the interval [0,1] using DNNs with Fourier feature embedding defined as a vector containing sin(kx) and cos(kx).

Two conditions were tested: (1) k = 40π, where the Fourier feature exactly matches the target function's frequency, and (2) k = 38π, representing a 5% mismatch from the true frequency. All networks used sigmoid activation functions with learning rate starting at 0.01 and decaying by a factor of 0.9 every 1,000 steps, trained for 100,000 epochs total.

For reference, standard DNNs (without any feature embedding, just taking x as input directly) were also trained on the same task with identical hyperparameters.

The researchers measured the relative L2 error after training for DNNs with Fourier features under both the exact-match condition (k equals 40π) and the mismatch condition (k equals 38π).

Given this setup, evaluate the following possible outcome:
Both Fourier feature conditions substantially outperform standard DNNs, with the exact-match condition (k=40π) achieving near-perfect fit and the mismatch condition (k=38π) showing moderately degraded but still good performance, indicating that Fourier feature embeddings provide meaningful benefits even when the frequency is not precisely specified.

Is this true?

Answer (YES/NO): NO